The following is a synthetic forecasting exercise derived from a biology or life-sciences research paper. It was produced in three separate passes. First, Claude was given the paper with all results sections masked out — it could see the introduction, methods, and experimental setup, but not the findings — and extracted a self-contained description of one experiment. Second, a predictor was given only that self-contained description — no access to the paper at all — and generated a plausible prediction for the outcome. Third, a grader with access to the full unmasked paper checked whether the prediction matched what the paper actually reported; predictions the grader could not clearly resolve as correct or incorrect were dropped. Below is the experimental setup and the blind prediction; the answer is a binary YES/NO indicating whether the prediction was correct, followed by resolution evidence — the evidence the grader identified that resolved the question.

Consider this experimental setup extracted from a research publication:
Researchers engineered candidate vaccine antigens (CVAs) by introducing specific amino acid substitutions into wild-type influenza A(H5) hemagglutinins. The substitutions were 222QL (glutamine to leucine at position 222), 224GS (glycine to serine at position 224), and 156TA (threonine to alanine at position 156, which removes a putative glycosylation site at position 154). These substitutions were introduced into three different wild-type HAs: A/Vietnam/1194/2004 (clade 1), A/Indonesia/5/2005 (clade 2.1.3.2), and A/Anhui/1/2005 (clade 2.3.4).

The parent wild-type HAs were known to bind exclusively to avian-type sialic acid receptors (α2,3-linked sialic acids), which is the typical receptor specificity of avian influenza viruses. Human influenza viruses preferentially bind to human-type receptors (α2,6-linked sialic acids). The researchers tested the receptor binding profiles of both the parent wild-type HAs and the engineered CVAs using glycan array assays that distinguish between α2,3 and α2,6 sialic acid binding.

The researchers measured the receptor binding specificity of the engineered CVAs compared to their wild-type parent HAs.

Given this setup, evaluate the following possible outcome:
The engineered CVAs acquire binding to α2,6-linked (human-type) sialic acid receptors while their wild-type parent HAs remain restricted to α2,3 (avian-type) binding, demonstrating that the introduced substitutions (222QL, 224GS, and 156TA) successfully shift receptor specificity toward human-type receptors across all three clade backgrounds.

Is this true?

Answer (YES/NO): YES